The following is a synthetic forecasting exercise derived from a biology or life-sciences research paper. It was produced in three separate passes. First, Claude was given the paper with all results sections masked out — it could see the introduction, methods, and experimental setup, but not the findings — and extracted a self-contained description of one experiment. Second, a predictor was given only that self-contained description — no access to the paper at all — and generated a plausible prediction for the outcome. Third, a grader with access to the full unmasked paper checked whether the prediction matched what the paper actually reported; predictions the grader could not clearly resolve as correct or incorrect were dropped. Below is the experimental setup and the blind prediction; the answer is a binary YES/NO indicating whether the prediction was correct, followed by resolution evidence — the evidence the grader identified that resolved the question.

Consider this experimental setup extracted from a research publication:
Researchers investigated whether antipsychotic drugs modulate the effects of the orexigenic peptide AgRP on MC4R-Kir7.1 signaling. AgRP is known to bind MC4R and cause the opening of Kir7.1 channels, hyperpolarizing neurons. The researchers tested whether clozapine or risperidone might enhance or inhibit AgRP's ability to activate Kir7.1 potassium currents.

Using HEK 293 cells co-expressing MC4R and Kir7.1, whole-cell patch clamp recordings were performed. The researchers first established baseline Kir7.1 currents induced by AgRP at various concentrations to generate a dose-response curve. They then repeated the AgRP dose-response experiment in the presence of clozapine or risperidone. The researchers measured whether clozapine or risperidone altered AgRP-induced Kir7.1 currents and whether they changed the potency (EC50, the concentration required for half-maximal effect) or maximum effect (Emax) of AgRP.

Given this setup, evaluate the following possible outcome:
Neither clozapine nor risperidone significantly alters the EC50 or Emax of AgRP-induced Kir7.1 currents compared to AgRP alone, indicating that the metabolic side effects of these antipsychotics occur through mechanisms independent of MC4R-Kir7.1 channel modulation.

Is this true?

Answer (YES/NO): NO